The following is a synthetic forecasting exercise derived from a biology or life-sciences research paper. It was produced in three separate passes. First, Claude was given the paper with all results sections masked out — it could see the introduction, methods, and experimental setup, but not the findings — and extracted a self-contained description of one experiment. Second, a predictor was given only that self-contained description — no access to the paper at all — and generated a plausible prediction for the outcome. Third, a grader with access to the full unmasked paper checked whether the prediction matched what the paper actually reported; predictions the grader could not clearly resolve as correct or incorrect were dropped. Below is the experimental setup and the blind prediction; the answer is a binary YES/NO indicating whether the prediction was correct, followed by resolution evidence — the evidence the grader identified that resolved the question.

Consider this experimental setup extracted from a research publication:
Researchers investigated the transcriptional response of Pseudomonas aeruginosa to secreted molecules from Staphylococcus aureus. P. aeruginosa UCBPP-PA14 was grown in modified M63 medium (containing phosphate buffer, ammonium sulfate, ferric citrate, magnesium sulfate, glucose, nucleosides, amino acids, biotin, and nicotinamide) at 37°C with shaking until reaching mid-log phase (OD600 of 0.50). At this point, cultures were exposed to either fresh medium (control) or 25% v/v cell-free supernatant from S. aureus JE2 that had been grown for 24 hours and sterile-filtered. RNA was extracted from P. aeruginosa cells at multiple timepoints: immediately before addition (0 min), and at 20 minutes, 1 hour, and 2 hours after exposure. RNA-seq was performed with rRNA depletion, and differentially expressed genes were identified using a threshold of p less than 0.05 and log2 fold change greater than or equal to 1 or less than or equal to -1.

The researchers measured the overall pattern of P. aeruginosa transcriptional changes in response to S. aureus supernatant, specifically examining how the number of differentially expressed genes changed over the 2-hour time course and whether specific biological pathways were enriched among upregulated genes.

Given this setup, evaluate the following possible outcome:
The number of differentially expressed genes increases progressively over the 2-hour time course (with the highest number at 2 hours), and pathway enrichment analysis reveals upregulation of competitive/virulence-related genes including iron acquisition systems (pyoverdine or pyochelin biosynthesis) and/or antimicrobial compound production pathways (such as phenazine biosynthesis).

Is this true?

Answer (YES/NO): NO